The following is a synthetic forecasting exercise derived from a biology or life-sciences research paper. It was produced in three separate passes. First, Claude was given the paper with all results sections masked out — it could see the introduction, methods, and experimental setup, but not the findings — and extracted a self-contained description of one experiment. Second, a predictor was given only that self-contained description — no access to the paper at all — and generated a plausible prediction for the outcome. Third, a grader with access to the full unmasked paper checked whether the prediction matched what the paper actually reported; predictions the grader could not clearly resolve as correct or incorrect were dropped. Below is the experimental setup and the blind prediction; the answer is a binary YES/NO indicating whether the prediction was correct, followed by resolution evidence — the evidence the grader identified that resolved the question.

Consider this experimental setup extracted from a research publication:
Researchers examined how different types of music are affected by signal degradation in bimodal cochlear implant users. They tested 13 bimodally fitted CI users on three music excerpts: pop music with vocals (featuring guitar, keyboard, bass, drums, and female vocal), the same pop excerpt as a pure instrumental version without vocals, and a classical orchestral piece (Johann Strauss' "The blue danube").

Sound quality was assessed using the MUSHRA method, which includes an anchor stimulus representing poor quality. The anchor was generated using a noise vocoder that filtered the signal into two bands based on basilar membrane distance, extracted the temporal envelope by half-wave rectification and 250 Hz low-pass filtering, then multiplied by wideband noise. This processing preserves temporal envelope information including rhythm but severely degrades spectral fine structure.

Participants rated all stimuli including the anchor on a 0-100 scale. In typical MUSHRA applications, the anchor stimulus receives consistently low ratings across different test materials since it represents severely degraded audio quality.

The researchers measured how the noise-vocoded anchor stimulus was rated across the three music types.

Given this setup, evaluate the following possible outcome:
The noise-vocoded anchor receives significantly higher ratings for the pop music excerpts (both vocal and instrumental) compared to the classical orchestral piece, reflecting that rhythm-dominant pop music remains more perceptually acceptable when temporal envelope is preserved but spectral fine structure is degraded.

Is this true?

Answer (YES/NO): NO